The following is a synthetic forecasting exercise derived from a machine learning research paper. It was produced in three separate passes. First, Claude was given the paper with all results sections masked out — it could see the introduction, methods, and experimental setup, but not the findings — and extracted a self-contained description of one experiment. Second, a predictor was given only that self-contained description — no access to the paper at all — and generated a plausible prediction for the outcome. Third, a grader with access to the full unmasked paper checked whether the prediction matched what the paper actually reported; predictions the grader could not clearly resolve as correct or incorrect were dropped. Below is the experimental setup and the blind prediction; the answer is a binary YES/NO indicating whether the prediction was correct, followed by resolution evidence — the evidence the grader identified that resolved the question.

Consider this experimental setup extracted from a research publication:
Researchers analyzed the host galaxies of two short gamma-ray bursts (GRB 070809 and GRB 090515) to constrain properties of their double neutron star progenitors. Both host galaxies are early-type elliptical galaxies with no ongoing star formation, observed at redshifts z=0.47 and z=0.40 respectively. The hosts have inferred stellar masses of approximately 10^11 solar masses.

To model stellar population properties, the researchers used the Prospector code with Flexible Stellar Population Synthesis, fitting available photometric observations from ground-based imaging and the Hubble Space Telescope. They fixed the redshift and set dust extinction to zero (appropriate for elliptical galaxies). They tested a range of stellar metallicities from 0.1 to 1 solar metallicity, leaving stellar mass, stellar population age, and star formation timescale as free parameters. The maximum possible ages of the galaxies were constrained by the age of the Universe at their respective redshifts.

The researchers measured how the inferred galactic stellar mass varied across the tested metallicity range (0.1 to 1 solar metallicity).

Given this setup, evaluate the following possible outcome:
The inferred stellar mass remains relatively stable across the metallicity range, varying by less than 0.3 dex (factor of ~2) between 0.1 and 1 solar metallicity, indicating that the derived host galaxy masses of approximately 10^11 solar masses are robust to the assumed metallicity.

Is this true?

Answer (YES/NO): YES